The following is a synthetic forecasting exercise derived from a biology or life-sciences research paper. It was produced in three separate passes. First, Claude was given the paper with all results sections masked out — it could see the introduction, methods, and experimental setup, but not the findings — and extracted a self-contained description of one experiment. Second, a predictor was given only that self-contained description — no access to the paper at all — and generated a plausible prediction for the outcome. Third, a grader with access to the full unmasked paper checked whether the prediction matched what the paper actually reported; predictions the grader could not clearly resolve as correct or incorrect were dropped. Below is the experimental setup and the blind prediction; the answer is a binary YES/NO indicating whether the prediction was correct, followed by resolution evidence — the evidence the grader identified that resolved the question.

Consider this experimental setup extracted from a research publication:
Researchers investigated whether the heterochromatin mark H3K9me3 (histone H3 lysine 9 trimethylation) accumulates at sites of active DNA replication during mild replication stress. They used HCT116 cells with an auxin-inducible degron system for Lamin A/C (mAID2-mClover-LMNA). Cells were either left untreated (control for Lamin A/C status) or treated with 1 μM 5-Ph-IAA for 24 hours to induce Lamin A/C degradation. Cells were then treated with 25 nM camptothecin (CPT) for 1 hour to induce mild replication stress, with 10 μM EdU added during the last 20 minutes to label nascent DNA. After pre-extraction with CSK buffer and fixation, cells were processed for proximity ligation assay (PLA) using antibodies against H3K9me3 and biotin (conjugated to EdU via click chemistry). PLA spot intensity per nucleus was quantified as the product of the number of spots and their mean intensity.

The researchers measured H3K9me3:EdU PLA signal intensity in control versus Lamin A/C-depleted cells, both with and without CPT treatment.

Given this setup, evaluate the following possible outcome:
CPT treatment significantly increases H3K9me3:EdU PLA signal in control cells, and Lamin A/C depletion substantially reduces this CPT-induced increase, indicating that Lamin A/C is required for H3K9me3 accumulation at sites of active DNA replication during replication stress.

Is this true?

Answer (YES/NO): YES